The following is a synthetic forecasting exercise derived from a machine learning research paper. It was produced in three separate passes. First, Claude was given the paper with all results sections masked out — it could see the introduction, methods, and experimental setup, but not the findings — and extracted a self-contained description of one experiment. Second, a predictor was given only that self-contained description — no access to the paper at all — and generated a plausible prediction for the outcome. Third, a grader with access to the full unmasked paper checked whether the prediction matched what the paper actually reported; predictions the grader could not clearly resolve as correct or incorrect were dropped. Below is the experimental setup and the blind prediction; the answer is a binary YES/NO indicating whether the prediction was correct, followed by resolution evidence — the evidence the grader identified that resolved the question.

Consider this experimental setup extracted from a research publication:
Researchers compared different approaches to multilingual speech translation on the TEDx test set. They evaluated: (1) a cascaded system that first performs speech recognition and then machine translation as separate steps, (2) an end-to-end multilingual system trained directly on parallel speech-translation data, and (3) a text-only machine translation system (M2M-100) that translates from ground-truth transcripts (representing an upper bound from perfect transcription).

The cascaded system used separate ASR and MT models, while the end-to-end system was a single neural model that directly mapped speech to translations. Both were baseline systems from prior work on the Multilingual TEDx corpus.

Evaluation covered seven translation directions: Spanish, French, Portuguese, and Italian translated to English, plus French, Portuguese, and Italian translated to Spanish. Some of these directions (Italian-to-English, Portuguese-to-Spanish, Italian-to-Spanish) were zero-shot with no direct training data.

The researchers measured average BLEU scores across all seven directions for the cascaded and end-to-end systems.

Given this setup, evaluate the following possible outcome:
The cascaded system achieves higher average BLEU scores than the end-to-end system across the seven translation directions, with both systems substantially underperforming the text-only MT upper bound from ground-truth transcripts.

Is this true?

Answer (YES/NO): YES